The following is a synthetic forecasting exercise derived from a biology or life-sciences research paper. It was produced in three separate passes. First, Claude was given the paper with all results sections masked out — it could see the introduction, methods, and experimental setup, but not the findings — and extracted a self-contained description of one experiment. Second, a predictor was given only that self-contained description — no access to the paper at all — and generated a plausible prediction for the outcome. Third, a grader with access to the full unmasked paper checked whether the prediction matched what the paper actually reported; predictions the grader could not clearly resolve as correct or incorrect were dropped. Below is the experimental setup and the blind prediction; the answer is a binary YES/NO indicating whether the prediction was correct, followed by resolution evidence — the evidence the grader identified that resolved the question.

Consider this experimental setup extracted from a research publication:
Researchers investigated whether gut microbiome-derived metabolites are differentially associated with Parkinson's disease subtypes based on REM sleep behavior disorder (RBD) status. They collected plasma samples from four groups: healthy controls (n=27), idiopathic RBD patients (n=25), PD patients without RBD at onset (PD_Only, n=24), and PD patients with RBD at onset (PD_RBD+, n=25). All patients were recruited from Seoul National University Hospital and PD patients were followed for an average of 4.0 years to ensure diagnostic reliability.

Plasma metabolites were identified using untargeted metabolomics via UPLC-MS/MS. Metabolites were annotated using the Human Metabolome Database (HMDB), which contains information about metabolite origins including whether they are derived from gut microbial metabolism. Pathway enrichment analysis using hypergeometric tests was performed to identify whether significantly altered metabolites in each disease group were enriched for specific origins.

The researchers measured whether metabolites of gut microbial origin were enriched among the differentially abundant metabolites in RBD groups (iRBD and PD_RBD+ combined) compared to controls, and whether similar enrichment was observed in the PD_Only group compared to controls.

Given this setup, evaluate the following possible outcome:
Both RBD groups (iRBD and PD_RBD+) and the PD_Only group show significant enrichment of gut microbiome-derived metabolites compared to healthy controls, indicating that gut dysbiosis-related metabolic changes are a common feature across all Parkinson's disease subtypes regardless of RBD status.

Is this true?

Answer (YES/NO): NO